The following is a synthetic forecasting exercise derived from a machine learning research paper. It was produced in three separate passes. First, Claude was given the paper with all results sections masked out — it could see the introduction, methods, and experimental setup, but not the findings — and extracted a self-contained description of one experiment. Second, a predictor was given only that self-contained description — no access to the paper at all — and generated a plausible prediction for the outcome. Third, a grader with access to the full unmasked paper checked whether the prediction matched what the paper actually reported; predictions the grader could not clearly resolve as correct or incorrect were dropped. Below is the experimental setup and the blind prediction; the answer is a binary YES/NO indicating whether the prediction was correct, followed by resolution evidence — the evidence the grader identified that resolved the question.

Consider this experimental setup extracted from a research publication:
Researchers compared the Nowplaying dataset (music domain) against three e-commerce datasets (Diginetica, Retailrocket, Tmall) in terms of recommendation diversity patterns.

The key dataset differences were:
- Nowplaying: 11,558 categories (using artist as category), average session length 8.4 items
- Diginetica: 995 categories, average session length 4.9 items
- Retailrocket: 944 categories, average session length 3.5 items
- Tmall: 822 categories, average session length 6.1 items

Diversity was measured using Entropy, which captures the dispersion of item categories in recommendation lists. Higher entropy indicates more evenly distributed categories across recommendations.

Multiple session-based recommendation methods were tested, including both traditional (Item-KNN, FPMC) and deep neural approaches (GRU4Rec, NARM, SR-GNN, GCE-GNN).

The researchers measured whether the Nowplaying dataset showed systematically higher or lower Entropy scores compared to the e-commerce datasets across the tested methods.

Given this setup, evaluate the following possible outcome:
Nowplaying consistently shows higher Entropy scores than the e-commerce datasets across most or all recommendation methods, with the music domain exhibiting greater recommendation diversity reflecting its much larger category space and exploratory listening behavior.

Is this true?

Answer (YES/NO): YES